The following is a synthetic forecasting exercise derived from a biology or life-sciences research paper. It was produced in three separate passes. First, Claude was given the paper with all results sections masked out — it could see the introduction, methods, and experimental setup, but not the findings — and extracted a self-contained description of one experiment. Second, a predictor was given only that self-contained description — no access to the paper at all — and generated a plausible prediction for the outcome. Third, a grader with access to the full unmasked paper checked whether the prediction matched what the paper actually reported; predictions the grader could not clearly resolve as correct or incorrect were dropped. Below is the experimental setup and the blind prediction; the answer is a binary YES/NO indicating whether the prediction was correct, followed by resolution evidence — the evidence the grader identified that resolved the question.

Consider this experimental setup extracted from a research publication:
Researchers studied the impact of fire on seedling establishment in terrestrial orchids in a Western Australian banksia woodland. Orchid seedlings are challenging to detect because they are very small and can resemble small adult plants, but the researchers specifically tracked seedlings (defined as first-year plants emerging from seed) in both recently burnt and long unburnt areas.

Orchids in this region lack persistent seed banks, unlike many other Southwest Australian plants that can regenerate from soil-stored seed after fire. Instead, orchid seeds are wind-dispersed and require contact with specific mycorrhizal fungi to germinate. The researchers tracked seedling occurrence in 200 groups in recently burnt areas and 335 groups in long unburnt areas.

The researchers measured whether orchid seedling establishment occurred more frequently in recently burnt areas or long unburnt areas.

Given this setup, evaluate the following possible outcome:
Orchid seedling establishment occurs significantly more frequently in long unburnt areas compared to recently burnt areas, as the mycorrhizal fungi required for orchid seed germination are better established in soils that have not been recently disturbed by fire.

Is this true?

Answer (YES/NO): YES